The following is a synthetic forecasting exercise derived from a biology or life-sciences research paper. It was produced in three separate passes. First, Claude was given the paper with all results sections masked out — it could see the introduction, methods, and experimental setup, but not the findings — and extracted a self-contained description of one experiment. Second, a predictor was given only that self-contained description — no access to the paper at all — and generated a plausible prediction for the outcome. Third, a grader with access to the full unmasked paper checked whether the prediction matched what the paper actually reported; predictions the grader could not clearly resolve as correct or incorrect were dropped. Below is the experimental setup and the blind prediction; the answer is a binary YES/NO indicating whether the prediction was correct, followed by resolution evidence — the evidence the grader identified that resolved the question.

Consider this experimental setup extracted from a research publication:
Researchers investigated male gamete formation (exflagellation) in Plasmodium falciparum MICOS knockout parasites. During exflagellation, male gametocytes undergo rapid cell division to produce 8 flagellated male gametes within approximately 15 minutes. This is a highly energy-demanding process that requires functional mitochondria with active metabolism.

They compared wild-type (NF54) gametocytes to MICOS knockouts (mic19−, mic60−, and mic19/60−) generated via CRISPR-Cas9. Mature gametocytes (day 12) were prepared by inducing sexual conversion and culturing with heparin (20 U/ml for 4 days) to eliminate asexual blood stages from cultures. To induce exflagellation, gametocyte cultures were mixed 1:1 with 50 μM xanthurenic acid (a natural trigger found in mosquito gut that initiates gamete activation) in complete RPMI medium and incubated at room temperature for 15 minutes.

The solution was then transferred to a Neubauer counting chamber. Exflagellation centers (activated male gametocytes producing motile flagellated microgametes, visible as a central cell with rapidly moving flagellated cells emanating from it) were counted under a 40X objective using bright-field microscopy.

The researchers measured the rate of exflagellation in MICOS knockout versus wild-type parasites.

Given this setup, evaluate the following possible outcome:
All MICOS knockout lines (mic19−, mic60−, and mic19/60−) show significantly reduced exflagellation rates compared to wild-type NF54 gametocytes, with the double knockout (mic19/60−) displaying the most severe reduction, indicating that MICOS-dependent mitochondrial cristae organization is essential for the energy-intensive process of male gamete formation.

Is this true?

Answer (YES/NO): NO